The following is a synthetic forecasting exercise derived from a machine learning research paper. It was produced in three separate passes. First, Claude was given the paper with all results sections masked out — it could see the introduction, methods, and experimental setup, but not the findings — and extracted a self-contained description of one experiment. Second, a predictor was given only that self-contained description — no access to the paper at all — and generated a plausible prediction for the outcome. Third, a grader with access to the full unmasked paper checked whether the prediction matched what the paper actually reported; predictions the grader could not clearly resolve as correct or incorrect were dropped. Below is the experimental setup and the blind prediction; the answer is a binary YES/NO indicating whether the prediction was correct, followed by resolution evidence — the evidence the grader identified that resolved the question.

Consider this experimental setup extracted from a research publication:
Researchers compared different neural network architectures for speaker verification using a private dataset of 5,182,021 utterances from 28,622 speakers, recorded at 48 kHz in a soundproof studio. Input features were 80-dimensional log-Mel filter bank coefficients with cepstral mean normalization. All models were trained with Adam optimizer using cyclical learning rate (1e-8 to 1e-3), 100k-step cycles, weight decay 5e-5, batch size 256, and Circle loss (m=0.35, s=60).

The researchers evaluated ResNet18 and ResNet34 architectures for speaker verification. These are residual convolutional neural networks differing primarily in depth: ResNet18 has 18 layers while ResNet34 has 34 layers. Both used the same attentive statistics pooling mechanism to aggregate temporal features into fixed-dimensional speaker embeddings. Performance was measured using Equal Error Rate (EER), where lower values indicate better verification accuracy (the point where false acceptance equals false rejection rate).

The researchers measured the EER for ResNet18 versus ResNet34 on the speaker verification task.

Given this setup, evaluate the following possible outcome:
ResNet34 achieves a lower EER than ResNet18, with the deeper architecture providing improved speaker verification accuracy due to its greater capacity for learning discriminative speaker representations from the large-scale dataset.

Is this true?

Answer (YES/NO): YES